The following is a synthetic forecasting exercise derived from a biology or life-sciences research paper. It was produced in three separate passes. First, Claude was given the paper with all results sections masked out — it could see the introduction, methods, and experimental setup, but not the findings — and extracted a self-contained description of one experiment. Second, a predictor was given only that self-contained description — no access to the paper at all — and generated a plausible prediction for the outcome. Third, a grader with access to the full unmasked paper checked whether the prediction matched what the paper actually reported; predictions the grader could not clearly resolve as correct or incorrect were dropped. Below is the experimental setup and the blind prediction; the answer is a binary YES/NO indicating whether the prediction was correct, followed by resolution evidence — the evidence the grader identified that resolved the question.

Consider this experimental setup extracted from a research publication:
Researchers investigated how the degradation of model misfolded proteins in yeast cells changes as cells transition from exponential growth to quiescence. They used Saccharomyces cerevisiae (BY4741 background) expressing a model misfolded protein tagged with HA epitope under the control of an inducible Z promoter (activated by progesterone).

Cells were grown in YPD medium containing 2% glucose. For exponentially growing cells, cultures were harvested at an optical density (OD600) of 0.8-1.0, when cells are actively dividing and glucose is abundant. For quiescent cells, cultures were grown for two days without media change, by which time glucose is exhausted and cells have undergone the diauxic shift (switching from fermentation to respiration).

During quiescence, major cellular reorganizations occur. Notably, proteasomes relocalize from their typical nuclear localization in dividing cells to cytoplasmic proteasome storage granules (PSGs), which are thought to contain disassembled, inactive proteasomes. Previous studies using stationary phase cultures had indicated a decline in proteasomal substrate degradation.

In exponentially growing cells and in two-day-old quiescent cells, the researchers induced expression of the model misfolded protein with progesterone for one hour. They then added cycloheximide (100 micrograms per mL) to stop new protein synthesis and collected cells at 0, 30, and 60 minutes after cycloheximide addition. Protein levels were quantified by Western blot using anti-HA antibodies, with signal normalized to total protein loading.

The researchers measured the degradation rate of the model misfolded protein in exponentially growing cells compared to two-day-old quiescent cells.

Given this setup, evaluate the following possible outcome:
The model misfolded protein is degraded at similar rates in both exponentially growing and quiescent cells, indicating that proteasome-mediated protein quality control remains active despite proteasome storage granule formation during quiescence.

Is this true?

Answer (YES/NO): YES